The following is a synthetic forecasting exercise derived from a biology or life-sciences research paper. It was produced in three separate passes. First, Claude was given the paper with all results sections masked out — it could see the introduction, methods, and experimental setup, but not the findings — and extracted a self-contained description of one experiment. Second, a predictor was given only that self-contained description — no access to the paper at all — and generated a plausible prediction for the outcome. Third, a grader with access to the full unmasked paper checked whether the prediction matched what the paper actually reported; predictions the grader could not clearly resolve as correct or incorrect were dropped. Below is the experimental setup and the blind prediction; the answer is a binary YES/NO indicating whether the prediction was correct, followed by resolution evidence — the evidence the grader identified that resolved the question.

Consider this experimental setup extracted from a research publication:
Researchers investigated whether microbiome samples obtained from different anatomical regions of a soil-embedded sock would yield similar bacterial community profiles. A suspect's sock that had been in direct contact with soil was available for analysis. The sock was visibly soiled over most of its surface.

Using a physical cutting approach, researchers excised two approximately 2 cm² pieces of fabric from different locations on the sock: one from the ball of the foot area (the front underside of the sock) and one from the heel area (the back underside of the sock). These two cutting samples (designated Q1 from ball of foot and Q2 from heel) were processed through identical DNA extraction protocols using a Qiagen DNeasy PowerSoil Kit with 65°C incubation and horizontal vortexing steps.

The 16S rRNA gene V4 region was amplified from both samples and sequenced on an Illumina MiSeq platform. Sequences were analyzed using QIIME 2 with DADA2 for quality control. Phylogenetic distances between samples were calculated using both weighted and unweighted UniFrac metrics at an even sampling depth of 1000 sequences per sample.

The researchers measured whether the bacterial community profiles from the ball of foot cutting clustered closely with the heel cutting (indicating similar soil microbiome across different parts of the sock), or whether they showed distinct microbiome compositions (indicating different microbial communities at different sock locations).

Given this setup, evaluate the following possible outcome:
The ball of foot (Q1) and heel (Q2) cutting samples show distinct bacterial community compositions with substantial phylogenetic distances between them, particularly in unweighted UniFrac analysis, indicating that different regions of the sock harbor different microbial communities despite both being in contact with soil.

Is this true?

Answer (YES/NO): NO